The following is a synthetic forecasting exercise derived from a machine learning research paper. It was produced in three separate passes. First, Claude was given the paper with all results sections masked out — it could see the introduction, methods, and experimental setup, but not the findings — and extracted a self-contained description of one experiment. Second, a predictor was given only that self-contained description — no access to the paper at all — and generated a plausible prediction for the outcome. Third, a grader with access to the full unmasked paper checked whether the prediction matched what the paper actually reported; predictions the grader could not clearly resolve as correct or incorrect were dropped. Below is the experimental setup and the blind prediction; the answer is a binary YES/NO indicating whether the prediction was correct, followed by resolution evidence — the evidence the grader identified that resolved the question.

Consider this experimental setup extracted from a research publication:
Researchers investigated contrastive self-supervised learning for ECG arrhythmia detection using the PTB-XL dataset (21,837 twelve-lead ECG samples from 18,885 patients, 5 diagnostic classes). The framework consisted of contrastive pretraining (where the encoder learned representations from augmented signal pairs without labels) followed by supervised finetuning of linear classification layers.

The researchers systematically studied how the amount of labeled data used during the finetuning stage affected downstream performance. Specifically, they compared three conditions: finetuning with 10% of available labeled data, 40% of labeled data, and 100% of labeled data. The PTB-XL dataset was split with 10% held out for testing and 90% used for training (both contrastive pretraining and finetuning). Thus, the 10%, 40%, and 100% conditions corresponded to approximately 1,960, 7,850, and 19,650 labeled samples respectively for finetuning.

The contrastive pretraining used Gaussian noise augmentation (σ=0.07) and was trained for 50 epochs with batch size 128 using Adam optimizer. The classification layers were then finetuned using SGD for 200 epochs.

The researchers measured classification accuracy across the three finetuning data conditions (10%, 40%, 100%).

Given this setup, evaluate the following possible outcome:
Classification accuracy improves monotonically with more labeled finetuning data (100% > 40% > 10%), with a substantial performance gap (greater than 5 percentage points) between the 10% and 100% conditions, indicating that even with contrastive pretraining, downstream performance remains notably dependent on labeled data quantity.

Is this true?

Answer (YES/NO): YES